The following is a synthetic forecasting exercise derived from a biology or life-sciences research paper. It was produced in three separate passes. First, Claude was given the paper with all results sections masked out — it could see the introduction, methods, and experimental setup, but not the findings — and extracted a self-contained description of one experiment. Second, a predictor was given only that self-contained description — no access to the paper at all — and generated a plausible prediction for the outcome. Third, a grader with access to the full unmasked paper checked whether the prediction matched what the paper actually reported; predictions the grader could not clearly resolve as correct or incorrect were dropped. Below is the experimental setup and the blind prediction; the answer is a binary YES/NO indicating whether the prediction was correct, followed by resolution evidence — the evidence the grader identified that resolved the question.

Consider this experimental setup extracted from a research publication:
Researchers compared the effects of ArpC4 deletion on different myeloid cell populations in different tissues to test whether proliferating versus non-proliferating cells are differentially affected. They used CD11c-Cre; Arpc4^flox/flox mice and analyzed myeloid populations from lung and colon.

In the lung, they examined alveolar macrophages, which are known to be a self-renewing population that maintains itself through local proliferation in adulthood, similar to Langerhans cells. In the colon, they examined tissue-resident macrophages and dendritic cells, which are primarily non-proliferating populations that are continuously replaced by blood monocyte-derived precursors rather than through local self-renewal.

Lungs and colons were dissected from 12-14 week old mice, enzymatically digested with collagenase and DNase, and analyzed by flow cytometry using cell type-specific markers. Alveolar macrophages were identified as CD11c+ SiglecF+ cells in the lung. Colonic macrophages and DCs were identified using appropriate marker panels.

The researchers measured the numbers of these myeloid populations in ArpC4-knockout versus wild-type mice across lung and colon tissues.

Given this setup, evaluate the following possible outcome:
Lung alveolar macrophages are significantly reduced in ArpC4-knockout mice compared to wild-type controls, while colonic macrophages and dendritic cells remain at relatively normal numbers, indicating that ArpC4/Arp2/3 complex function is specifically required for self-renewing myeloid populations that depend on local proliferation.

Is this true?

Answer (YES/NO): YES